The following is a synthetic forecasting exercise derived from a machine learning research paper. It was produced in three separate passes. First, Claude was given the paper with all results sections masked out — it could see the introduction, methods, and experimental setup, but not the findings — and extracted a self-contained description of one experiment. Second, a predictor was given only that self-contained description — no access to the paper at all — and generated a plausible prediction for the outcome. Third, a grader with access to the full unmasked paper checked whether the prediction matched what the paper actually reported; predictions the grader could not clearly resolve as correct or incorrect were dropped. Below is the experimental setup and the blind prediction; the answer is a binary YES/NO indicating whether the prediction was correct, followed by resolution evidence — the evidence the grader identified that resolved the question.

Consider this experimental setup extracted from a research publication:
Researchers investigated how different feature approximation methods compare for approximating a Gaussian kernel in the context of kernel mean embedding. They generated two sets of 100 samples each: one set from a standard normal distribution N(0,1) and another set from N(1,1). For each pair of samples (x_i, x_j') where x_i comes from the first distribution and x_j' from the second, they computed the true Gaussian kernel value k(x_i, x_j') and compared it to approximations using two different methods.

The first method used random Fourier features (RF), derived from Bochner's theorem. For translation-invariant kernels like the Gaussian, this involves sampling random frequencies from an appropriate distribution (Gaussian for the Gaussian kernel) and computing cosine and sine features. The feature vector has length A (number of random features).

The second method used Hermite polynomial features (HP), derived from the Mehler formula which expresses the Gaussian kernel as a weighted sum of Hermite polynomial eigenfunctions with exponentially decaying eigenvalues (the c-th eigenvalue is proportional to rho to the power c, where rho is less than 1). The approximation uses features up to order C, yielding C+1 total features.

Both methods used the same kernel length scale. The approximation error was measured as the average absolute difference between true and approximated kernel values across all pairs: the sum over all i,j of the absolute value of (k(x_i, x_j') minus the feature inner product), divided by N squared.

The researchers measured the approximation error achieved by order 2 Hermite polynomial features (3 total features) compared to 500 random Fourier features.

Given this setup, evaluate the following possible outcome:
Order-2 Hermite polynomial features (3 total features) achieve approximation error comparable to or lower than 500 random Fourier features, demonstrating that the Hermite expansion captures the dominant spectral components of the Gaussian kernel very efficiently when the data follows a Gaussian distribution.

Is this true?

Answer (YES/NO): YES